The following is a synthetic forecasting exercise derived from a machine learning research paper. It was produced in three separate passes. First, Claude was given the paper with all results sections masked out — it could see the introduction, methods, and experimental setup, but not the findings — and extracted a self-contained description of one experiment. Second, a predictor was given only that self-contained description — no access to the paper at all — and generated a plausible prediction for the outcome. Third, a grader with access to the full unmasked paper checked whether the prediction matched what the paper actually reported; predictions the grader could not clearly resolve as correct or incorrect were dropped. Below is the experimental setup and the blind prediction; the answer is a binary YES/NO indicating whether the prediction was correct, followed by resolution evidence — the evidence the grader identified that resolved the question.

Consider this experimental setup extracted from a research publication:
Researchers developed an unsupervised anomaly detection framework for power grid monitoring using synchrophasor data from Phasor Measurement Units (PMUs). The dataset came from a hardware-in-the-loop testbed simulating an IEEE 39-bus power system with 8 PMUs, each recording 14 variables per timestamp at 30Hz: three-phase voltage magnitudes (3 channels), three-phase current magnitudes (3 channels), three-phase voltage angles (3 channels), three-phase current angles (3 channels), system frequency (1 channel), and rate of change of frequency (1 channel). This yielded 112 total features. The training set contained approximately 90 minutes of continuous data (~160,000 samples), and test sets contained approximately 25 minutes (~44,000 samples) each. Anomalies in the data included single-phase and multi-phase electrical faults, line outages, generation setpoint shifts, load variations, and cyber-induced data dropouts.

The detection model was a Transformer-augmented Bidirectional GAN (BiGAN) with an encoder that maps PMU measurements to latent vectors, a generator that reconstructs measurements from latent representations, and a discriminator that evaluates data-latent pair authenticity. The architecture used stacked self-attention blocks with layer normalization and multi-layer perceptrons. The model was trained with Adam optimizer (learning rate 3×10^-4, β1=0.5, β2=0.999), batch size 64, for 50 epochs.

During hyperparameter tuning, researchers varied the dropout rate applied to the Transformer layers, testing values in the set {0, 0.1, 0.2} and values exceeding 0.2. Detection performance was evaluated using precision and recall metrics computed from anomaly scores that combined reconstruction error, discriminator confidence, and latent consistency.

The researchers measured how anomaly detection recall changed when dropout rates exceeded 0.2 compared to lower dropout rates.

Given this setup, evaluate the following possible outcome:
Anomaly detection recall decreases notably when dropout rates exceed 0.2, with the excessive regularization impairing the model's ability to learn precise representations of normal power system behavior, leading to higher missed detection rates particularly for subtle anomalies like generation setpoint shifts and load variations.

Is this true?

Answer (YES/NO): NO